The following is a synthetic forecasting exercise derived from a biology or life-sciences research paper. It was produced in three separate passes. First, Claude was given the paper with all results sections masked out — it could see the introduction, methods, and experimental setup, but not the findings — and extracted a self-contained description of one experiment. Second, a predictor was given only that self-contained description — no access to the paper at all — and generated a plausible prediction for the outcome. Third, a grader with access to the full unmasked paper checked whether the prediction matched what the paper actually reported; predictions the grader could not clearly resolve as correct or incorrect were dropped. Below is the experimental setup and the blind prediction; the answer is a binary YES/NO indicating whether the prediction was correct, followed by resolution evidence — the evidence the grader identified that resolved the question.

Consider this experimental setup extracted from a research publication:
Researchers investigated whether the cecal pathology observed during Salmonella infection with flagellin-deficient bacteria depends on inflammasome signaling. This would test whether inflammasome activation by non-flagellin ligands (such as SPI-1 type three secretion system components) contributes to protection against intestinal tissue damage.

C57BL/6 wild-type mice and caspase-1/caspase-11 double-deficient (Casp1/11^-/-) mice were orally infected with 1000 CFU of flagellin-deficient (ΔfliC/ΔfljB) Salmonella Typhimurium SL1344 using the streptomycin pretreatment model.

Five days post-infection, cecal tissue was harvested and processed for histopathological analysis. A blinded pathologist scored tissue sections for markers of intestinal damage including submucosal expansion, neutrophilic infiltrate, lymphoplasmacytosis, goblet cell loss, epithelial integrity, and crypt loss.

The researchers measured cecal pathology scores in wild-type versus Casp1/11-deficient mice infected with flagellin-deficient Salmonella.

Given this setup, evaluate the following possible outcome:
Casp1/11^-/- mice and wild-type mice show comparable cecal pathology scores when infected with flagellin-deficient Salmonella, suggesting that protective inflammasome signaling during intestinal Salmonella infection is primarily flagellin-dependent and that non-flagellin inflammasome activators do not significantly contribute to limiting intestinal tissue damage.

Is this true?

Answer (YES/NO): YES